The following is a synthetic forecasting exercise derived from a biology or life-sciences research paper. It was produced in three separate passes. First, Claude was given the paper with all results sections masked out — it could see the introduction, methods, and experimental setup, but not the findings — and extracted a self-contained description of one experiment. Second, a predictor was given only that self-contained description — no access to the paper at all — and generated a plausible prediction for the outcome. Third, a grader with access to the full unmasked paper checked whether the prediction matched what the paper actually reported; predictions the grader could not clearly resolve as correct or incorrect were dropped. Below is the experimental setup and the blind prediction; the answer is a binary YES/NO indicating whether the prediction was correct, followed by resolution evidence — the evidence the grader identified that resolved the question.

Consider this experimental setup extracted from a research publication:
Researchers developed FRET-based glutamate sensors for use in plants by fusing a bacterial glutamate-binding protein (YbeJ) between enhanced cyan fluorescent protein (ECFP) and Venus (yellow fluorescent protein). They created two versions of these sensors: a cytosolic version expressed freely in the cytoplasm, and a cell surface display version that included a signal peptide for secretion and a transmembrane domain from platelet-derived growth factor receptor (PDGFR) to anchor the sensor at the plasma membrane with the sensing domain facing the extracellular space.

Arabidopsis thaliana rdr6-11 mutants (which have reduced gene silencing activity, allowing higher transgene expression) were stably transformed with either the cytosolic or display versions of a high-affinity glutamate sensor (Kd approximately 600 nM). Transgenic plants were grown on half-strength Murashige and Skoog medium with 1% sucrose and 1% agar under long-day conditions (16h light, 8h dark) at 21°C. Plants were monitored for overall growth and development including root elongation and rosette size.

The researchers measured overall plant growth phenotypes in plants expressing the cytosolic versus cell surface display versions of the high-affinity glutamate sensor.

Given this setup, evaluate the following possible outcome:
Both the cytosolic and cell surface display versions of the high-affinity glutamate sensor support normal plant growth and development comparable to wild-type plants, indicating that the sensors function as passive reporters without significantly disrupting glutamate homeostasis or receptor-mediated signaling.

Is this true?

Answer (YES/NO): NO